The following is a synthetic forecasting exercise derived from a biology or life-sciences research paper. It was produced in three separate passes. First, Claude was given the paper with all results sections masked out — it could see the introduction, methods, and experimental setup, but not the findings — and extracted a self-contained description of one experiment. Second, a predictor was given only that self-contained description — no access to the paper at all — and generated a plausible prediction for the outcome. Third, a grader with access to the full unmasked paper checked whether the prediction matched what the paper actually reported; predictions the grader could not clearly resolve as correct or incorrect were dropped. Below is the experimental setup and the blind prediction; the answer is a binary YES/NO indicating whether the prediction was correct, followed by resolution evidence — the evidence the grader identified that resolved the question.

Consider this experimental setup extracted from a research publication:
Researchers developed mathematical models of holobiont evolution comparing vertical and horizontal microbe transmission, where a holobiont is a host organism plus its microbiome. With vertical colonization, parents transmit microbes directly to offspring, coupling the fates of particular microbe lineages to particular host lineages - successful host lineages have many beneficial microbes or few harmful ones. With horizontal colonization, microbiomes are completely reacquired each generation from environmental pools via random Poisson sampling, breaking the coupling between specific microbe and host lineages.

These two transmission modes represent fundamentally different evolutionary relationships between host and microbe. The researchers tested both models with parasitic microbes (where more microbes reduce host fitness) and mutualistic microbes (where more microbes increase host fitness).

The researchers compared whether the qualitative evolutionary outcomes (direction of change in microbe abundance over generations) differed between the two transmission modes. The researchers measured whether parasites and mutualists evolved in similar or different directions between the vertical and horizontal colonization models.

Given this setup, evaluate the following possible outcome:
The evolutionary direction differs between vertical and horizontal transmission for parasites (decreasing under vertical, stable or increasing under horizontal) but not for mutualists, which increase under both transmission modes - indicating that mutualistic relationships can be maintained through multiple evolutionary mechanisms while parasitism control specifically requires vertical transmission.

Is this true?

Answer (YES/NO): NO